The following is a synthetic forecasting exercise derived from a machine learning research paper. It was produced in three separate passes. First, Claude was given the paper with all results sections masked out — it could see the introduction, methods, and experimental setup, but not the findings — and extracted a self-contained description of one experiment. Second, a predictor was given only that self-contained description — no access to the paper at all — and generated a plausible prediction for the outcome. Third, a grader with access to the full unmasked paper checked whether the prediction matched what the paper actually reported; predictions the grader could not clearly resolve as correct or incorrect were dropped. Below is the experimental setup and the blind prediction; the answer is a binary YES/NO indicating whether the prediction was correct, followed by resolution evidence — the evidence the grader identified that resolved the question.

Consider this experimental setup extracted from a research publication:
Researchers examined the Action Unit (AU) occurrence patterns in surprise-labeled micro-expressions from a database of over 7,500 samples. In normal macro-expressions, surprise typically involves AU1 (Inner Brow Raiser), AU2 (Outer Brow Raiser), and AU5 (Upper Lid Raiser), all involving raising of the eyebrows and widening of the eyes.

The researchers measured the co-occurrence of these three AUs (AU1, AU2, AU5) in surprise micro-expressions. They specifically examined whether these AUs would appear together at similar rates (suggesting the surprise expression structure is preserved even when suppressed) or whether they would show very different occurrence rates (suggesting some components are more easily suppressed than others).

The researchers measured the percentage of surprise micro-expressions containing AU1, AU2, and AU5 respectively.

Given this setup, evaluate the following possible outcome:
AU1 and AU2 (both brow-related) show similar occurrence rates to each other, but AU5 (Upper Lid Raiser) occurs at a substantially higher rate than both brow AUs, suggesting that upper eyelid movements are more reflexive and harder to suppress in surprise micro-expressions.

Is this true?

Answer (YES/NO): NO